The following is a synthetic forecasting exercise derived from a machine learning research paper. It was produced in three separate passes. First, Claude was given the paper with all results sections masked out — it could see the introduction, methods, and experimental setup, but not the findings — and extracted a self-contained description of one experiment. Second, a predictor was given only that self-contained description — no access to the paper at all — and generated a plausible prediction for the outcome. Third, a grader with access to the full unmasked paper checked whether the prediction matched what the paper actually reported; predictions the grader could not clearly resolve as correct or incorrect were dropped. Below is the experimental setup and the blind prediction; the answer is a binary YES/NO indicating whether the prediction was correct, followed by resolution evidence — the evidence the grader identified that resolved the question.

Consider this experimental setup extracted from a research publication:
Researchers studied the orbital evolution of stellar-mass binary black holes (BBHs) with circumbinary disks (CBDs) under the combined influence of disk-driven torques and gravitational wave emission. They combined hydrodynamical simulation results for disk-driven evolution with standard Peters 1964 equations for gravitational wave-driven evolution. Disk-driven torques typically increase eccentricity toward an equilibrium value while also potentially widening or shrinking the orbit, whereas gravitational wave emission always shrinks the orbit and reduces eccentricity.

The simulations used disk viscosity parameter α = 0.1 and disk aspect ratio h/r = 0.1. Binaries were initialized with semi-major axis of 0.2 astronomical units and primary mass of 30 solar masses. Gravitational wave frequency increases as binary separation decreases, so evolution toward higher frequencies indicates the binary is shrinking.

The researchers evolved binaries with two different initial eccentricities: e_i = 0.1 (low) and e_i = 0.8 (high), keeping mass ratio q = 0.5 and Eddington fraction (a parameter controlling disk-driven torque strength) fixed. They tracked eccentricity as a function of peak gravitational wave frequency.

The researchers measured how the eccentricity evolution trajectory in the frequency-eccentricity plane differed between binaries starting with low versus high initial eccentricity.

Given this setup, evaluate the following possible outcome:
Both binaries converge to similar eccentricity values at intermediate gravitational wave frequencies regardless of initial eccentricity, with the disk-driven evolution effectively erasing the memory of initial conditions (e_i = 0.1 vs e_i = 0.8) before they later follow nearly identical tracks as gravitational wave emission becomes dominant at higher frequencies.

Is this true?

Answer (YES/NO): YES